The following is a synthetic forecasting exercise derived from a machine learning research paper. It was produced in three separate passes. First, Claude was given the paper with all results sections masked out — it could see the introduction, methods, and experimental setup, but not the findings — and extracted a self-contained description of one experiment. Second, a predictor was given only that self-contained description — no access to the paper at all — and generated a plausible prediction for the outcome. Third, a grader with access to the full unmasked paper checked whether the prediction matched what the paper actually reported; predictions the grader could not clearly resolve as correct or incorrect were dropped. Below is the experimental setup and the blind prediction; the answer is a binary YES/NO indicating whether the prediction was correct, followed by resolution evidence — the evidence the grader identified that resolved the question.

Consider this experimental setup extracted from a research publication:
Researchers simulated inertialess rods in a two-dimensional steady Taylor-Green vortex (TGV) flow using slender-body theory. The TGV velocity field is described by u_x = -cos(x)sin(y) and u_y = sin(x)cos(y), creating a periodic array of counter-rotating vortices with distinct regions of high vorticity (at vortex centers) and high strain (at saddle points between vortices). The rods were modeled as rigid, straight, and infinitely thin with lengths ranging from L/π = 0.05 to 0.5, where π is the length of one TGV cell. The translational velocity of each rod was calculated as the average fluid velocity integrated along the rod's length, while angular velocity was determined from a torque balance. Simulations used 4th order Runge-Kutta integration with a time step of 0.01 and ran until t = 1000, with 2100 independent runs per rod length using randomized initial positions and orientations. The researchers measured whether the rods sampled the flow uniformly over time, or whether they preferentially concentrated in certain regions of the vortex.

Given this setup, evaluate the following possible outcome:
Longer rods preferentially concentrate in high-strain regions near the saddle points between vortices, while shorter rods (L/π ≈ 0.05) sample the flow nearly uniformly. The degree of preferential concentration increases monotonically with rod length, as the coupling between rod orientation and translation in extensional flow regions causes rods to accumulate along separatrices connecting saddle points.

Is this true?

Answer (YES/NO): NO